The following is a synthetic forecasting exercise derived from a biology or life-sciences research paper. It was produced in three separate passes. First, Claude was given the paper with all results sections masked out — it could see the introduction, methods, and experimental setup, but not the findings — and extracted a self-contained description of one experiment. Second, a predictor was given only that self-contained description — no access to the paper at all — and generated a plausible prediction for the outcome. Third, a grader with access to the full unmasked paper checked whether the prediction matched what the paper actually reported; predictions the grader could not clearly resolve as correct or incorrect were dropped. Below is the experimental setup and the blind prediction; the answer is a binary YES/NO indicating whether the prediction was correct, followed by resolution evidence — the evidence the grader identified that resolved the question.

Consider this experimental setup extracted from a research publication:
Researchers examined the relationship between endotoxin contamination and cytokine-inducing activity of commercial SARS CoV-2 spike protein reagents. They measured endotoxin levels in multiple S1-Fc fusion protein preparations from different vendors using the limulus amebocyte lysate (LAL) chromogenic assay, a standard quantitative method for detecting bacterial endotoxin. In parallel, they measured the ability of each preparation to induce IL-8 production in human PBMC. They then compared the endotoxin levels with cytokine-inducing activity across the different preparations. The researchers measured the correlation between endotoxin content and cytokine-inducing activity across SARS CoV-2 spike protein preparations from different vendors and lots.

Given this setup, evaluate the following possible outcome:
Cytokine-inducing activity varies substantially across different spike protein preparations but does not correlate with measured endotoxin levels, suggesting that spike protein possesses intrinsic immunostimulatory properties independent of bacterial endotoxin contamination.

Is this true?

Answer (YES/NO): NO